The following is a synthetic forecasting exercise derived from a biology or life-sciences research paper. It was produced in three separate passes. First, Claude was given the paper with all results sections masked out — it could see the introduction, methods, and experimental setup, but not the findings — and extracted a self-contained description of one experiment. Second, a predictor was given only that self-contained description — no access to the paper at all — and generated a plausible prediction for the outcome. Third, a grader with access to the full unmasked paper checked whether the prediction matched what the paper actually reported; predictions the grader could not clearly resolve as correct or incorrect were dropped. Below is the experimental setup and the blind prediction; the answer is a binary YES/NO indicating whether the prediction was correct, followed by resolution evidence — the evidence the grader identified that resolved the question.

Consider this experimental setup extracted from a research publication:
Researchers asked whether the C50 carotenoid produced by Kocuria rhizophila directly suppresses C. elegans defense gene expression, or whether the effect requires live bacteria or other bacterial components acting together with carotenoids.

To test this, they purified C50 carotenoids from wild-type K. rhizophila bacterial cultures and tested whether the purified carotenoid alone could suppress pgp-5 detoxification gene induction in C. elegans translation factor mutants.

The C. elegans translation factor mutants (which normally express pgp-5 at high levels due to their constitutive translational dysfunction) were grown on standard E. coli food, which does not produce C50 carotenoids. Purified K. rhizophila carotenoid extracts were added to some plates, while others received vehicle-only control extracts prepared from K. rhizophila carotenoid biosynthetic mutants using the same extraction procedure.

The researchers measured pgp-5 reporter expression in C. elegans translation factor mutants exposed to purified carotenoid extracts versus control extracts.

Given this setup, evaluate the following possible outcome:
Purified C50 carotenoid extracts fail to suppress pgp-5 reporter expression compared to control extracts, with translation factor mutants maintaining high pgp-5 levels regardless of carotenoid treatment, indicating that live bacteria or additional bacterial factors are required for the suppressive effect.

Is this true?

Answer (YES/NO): NO